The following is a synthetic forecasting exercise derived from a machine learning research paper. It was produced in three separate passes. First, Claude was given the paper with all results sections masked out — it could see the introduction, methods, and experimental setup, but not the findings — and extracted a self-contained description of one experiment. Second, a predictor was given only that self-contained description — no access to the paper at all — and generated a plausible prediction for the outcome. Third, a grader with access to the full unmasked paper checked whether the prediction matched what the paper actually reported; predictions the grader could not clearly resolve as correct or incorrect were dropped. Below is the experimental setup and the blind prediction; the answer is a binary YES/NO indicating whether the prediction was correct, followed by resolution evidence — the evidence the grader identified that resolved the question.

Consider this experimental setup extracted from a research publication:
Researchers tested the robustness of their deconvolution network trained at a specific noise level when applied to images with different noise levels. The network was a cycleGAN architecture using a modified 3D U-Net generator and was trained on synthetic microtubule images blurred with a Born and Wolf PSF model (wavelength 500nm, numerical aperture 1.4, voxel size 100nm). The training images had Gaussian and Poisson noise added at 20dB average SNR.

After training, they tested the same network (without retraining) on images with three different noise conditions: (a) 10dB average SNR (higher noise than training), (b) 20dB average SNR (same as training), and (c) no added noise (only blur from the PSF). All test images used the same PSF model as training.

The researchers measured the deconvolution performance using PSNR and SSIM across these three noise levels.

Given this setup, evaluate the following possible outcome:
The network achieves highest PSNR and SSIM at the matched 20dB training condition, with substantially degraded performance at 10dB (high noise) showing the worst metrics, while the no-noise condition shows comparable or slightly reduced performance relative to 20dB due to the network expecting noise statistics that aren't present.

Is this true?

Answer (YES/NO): NO